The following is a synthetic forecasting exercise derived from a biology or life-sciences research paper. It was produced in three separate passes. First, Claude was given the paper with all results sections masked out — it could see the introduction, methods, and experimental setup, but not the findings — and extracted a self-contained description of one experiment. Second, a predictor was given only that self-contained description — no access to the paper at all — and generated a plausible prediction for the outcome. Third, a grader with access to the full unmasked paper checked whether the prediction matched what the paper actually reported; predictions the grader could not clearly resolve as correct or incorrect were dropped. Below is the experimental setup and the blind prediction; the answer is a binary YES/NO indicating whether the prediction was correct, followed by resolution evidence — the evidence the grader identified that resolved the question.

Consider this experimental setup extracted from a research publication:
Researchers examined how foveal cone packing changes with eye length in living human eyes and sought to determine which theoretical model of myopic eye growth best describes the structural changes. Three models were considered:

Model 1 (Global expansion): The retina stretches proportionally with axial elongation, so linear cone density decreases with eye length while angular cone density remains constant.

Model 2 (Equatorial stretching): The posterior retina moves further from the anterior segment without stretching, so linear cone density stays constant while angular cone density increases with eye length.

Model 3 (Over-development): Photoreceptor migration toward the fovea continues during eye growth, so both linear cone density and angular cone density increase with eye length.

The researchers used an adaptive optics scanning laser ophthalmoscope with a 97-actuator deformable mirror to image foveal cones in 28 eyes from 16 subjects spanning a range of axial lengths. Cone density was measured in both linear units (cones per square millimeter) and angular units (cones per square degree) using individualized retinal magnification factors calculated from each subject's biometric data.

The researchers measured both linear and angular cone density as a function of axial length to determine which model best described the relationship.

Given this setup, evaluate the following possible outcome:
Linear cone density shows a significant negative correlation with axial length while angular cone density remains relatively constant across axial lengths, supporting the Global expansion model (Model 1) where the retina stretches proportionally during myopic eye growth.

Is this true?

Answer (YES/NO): NO